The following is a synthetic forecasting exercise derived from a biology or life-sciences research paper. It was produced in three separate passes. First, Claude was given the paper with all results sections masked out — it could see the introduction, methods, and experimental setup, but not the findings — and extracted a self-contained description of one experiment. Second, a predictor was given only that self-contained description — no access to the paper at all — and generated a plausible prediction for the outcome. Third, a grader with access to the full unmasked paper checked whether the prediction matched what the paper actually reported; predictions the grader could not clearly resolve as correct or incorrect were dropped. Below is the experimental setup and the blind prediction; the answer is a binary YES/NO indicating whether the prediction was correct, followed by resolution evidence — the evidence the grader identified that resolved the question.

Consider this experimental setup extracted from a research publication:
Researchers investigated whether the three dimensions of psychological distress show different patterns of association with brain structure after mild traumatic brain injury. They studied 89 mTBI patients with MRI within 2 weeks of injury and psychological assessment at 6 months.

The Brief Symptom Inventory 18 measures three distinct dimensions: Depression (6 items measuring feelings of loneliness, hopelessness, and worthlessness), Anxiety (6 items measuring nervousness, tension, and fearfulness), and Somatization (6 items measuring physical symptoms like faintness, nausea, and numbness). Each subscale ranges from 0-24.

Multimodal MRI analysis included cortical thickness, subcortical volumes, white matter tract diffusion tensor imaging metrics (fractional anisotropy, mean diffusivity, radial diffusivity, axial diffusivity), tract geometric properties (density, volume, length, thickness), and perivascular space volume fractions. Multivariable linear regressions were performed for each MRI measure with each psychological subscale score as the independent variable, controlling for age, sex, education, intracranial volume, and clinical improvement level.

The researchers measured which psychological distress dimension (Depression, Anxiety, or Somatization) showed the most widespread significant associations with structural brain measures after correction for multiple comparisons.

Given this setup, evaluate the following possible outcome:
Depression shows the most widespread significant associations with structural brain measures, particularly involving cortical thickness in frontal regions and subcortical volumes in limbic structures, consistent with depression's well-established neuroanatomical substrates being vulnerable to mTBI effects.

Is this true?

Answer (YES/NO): NO